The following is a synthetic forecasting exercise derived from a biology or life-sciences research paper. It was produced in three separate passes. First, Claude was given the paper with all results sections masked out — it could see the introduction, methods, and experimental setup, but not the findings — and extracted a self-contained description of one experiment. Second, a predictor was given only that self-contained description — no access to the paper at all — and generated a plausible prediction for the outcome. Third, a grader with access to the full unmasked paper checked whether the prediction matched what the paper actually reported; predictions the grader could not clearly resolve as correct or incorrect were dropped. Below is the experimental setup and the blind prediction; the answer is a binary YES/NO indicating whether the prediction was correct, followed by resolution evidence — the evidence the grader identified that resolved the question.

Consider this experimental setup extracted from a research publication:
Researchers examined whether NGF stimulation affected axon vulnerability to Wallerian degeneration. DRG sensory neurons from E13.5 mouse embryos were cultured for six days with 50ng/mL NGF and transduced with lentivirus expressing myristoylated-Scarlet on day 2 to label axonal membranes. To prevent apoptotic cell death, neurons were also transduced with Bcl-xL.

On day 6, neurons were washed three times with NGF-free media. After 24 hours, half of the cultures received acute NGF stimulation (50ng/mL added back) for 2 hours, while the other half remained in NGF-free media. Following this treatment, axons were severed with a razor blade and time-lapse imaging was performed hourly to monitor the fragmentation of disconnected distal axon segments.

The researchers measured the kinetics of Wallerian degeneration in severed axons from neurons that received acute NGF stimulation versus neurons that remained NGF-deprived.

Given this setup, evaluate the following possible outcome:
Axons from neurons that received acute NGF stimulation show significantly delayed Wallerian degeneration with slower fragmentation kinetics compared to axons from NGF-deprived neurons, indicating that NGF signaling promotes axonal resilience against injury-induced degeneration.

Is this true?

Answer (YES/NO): NO